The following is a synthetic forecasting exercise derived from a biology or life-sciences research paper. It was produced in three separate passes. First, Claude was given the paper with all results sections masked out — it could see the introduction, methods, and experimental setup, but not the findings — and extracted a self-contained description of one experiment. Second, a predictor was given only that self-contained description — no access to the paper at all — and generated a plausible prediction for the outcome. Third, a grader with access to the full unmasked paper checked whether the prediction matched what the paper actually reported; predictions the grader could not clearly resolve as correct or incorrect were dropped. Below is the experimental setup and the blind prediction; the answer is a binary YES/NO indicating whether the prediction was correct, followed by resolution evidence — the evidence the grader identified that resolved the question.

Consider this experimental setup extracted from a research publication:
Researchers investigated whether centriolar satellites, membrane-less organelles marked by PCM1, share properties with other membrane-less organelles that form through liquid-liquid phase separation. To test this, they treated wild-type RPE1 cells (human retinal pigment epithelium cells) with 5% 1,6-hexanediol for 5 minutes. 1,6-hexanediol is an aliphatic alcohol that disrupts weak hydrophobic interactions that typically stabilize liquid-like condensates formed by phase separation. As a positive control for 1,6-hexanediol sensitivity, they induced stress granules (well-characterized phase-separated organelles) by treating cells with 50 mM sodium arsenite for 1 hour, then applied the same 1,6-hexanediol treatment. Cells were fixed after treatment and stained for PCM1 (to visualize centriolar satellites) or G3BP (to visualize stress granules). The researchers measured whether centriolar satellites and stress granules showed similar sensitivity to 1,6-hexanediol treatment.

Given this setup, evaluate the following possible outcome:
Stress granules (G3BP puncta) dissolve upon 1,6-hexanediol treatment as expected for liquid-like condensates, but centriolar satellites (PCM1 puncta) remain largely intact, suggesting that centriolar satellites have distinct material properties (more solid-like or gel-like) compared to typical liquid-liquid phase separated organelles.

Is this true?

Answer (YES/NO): YES